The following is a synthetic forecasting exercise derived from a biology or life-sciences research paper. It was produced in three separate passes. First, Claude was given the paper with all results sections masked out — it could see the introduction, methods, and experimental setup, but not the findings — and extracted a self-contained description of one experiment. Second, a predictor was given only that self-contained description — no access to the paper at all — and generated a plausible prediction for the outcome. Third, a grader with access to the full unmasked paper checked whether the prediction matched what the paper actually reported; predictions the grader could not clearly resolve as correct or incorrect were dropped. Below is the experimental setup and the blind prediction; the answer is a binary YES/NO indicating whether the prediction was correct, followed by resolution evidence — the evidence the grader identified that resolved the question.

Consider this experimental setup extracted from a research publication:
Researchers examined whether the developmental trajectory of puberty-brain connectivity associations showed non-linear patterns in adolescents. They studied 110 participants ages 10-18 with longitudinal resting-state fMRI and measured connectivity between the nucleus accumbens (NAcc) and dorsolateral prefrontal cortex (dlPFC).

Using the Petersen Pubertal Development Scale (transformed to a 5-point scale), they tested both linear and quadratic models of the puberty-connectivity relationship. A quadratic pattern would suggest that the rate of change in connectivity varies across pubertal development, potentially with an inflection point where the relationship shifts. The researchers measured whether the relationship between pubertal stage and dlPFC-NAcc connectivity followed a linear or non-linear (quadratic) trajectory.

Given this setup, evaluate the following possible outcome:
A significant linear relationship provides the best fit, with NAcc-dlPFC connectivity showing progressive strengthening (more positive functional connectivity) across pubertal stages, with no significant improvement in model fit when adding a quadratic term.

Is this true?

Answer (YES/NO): NO